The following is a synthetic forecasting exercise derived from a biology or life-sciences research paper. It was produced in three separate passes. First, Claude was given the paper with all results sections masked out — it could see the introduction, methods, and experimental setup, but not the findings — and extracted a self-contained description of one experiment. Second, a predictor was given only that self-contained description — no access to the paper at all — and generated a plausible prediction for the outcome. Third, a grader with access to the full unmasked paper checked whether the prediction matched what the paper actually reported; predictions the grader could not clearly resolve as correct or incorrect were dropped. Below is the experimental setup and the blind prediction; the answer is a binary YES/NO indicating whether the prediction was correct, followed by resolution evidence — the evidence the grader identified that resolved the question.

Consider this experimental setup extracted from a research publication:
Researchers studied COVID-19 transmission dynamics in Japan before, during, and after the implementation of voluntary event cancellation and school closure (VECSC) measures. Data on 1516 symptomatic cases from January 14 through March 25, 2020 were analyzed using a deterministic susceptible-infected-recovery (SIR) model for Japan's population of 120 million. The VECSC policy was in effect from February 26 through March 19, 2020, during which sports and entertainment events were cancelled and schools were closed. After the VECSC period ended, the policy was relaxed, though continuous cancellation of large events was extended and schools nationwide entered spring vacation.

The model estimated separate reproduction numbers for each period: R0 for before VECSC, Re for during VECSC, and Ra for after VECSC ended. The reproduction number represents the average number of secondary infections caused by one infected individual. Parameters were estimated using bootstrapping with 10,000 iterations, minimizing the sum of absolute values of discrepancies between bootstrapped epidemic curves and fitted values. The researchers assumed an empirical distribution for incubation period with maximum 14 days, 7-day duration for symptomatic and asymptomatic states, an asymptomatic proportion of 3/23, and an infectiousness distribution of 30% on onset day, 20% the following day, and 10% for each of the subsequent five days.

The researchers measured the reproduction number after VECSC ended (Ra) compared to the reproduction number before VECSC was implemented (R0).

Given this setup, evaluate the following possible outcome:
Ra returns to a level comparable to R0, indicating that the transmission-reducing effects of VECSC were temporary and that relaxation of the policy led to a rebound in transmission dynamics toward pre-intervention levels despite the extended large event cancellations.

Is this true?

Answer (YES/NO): NO